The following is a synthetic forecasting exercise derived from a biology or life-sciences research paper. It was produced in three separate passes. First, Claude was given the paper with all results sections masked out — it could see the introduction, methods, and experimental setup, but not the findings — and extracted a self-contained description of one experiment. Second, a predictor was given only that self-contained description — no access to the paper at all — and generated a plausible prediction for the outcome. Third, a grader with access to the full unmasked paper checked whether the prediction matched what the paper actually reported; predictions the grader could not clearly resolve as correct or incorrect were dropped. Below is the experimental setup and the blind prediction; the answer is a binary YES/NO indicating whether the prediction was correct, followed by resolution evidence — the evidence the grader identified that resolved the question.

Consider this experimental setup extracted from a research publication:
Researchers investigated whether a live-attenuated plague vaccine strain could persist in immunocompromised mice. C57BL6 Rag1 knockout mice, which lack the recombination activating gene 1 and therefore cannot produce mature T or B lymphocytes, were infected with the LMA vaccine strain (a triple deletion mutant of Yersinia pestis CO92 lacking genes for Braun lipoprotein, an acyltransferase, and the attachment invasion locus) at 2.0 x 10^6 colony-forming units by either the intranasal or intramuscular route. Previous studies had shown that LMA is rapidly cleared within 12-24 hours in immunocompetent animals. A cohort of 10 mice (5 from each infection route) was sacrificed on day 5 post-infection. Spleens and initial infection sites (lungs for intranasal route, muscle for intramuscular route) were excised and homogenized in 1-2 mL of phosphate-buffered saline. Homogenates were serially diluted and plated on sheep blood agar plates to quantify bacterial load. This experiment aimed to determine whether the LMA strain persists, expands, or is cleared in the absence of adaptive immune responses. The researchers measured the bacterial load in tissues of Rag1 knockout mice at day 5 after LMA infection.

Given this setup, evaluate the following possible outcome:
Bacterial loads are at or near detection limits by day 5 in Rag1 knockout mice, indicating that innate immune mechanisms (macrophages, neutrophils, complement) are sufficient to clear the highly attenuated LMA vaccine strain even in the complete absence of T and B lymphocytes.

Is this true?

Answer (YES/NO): YES